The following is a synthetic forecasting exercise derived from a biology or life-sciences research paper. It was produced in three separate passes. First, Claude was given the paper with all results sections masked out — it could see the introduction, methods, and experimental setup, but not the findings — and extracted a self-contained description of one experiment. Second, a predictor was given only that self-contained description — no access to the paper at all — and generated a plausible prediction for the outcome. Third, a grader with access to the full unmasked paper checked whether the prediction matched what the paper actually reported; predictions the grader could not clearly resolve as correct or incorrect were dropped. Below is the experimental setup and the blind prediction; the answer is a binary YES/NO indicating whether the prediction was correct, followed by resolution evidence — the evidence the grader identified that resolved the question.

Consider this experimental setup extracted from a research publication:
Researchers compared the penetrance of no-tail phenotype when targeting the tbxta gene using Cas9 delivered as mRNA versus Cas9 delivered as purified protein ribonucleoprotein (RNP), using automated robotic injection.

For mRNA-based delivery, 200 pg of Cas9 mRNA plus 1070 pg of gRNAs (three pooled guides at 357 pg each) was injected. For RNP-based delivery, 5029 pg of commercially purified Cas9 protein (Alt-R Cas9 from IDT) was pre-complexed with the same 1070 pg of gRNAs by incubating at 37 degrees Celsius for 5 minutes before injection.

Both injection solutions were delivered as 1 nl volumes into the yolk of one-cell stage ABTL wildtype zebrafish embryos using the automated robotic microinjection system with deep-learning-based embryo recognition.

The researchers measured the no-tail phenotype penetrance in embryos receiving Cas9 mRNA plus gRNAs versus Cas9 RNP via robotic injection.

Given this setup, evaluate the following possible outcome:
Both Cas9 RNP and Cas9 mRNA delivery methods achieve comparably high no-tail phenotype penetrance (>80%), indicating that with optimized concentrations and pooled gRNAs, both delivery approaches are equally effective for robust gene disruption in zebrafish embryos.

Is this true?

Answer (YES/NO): NO